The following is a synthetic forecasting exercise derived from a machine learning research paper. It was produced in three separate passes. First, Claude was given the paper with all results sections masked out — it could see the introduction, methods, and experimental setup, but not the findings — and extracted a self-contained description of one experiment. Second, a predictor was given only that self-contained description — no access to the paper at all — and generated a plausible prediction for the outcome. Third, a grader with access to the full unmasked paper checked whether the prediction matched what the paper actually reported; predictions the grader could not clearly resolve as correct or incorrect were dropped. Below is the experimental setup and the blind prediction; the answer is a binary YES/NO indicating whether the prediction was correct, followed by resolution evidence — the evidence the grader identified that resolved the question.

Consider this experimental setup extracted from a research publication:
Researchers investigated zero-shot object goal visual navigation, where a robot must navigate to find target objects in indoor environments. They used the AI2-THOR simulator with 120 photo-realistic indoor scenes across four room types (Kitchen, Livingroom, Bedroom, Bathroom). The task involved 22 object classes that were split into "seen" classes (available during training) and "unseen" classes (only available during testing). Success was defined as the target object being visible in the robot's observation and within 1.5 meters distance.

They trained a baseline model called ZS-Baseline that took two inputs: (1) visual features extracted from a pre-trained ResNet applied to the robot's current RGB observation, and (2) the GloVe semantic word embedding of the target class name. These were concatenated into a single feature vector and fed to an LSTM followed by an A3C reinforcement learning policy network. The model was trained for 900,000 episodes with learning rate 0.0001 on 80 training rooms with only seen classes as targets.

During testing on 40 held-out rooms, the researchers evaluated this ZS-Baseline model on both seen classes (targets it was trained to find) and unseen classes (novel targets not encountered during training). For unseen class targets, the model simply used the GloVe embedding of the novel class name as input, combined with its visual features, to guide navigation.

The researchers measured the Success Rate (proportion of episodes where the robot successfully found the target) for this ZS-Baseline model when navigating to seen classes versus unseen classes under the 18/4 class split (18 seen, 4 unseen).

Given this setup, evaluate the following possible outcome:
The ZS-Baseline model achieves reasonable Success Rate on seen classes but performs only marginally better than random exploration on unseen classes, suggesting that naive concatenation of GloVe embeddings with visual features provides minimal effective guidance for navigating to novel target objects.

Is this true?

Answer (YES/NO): NO